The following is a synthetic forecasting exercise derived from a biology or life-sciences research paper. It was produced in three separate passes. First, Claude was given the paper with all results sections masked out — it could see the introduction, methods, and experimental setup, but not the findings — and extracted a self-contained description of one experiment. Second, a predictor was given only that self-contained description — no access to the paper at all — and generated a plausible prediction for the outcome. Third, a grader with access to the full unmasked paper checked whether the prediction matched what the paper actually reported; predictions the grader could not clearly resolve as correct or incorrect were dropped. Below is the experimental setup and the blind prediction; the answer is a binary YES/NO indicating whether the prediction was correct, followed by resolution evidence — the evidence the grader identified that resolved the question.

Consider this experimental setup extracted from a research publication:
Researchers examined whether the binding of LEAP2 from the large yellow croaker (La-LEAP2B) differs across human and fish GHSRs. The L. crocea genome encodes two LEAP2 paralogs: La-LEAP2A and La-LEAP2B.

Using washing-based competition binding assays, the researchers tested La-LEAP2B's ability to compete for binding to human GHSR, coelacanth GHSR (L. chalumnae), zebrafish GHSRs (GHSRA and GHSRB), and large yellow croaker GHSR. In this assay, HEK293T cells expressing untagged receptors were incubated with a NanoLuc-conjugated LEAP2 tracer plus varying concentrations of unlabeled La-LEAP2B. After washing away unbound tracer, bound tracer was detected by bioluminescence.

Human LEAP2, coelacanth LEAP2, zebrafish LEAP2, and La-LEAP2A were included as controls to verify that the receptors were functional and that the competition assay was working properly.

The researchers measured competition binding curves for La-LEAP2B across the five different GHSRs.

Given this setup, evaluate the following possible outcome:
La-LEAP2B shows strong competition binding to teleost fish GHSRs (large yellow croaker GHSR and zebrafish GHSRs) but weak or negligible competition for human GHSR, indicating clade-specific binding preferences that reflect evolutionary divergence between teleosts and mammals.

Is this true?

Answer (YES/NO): NO